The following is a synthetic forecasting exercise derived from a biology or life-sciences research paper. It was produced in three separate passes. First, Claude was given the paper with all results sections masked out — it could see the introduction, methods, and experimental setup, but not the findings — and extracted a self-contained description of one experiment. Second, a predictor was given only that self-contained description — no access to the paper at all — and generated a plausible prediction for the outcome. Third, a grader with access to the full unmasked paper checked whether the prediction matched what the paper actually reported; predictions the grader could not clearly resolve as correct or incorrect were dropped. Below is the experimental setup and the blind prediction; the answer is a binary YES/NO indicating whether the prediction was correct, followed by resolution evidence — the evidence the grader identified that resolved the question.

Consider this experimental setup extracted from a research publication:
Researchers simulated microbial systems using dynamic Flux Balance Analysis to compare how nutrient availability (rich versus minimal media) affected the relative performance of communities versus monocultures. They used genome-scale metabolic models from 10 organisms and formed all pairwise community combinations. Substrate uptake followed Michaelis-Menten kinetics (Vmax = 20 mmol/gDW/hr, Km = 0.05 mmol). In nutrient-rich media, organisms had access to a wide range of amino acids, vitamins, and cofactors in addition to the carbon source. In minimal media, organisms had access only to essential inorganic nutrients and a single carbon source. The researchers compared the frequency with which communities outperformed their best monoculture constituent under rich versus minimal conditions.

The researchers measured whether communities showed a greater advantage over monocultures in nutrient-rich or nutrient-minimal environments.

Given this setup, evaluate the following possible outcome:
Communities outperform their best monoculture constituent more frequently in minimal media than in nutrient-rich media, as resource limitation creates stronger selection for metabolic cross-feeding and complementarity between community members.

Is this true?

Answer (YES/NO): NO